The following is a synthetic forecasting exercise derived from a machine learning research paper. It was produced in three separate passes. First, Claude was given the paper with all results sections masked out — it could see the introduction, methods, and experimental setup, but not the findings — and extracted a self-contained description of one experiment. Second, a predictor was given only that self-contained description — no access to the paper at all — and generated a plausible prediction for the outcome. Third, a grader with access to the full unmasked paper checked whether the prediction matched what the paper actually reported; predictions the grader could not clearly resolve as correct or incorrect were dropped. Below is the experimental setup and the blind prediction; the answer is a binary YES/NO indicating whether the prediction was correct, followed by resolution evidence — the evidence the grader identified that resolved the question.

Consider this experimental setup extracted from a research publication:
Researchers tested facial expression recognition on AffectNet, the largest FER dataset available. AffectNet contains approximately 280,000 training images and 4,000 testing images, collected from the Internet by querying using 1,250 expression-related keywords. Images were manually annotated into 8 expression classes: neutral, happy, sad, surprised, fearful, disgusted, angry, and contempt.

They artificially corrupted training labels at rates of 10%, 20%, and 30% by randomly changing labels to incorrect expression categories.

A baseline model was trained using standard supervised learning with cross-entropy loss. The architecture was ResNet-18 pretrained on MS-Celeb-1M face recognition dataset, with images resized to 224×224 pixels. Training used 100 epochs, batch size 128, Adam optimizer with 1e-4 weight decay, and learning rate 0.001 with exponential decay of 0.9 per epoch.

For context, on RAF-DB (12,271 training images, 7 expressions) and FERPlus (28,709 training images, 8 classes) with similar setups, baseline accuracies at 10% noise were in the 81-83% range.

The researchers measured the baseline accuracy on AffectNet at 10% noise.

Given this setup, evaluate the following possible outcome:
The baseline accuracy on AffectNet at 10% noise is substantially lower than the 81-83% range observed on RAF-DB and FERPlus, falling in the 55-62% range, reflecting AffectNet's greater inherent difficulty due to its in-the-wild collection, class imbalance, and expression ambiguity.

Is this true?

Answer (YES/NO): YES